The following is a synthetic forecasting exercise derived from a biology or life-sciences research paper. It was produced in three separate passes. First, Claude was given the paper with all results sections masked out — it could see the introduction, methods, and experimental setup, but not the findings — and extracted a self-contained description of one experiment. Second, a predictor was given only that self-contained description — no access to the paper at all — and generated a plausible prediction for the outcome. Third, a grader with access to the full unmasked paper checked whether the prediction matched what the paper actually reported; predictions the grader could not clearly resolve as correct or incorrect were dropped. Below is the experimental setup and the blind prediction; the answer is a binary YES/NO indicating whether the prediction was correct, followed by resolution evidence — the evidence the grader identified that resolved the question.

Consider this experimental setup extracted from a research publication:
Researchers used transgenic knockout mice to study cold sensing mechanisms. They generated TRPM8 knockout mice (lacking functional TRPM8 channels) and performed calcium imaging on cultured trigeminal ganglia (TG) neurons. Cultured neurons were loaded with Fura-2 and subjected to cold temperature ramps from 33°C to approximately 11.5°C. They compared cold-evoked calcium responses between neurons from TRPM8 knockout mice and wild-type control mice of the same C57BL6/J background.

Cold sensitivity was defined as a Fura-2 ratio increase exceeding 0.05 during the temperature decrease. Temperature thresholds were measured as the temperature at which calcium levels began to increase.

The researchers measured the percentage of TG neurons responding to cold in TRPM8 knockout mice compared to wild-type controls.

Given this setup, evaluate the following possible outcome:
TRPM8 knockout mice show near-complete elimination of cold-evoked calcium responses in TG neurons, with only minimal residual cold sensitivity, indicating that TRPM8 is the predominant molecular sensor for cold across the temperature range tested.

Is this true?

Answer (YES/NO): NO